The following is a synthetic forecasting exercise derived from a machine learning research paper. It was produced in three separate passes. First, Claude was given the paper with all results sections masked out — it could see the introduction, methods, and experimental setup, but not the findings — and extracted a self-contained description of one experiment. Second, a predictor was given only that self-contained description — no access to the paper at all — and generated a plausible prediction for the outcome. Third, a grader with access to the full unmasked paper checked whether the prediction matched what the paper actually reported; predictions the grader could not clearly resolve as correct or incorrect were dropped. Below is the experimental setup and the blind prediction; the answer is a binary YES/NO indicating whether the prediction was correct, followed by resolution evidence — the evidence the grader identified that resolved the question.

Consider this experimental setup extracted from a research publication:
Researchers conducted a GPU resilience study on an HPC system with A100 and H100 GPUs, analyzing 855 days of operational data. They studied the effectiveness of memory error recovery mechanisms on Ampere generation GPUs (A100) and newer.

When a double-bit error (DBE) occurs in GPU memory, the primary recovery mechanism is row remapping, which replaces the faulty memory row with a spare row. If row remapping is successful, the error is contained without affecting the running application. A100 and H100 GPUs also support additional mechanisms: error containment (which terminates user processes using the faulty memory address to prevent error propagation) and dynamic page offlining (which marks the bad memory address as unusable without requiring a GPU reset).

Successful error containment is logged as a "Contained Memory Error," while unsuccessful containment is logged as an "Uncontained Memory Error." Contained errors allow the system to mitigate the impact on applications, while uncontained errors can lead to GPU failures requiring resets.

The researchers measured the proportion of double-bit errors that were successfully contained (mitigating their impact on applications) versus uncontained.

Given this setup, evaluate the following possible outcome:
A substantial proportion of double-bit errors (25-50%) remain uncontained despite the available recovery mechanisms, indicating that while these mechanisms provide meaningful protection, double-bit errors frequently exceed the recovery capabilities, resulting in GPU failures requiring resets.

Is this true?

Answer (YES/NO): YES